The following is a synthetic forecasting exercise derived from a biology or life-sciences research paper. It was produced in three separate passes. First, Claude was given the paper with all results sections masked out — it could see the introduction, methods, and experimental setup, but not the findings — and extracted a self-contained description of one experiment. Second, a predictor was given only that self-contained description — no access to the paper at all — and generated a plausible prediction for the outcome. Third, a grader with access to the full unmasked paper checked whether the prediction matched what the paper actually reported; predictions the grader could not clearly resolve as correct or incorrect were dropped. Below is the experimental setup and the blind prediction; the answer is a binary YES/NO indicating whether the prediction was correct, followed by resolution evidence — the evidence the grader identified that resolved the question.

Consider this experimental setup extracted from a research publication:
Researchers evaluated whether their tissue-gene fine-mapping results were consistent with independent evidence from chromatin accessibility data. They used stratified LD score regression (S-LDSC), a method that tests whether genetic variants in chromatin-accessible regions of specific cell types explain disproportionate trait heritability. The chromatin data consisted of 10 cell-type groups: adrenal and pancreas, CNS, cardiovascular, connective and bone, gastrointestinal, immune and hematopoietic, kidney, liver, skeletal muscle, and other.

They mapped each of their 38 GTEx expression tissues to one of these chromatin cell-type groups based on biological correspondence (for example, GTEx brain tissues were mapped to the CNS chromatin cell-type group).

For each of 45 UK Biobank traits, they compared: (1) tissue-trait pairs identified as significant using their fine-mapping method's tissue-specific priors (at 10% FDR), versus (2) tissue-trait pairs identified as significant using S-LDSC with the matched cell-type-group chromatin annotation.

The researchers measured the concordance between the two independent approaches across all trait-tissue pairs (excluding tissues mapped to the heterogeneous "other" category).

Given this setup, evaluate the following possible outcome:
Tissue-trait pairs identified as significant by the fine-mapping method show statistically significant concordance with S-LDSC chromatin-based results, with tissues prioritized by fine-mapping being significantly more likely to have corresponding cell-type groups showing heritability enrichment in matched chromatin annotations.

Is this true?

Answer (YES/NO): YES